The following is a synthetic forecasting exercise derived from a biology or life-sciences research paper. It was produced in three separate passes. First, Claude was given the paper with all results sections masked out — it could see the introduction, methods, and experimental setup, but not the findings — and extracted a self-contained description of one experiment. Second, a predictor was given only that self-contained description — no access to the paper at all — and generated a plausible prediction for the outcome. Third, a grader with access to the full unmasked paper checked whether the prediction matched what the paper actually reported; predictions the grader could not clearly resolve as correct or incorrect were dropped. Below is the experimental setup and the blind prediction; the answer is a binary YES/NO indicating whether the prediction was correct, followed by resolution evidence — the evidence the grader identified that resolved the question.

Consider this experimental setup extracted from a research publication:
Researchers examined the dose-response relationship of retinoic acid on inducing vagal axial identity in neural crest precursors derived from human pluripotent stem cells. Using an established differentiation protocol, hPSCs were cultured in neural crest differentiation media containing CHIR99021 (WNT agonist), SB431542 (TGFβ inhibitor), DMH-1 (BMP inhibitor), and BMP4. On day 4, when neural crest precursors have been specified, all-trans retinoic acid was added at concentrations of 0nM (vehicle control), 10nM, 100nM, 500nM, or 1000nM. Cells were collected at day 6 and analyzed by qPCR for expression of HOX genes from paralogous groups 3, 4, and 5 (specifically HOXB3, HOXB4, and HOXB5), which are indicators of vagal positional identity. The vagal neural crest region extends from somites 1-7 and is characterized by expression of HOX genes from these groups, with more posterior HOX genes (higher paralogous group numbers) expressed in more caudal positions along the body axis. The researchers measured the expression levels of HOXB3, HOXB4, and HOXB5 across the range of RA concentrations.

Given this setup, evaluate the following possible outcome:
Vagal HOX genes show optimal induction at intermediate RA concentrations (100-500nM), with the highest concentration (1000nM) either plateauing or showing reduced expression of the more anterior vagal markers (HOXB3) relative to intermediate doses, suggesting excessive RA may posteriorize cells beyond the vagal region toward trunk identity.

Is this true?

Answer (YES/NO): NO